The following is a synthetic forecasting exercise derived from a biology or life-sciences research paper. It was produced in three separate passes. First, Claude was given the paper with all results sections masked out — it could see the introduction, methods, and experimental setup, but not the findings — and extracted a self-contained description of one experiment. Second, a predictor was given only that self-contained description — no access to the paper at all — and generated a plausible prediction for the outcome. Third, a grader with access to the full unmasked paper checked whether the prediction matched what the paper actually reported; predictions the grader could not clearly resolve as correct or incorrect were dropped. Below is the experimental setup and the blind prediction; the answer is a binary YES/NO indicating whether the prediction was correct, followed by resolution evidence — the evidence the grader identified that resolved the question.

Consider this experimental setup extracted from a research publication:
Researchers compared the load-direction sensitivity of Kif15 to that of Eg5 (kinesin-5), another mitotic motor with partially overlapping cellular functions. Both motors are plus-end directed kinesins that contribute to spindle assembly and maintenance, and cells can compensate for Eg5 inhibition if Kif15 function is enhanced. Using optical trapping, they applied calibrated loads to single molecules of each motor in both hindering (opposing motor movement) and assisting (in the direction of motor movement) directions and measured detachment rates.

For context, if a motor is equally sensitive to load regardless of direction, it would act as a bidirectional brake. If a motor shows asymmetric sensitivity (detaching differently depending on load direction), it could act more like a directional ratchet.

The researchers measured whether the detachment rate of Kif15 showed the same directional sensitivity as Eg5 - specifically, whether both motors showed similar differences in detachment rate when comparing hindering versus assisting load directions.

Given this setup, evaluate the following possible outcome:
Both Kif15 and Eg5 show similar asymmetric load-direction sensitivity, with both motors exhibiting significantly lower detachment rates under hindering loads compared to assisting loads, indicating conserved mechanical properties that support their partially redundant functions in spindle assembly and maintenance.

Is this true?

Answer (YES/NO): NO